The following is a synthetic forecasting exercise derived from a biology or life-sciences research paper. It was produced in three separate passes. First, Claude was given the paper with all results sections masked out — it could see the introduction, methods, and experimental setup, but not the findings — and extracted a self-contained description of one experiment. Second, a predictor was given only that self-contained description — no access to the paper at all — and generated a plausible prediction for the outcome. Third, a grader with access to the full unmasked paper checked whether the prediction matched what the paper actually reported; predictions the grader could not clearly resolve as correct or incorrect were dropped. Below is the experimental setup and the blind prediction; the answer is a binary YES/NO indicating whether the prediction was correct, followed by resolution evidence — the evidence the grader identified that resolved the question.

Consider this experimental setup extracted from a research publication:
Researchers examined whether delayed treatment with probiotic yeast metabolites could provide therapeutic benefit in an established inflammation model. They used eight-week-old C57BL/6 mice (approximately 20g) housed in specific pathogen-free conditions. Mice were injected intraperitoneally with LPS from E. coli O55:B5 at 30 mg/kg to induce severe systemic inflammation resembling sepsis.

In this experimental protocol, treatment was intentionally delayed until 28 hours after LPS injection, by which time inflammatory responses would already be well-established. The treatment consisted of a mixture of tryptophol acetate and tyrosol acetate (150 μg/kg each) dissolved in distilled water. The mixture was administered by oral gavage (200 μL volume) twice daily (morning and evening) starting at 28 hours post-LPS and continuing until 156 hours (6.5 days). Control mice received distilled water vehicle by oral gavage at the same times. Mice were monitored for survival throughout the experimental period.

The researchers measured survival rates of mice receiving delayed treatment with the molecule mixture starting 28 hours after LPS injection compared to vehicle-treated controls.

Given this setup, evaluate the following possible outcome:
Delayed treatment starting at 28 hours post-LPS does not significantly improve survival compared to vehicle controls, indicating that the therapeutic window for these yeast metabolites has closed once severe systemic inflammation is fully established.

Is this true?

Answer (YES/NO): NO